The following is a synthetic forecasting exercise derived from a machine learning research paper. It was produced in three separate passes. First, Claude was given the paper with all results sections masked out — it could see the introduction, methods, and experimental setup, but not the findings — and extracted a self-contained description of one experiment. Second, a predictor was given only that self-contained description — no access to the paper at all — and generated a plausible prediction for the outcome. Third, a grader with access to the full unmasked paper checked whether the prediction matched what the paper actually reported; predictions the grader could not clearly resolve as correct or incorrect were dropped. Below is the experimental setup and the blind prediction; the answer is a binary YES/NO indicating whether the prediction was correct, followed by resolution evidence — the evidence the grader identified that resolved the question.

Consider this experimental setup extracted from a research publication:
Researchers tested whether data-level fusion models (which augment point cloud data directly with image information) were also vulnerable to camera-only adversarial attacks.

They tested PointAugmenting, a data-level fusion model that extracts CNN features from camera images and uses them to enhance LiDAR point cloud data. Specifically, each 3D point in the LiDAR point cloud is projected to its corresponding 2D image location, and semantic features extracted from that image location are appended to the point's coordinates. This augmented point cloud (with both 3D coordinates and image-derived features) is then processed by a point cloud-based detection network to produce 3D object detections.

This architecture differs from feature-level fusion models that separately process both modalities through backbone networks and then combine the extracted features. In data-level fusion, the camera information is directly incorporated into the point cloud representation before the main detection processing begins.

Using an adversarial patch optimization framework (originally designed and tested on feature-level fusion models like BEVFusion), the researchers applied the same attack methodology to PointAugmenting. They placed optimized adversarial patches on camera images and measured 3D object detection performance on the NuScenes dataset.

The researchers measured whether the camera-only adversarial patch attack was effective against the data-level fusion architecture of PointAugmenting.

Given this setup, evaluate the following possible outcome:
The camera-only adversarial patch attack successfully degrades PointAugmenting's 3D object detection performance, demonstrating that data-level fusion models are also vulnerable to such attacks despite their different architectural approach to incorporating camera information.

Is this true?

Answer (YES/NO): YES